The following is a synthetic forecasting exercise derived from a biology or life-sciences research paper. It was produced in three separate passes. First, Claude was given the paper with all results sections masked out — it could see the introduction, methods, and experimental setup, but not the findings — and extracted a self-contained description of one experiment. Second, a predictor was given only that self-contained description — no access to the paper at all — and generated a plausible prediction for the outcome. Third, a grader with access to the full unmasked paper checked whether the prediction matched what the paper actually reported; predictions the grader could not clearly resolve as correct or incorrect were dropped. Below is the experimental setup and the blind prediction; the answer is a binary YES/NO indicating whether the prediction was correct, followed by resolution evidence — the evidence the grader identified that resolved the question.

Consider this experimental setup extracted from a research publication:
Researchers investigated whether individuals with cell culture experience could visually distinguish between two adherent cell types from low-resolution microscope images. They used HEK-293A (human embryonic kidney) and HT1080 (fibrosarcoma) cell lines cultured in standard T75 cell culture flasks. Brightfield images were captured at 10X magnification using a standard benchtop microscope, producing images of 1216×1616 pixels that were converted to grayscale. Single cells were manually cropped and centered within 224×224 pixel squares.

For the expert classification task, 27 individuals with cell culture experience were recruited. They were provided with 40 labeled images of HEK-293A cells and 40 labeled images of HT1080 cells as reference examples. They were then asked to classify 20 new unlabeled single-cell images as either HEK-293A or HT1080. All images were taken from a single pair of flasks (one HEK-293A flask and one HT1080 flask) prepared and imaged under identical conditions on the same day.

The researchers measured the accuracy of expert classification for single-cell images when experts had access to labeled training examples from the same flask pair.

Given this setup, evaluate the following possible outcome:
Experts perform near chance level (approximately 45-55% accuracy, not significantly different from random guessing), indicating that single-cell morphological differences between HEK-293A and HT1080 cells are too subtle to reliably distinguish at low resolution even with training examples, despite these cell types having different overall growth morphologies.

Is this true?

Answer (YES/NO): YES